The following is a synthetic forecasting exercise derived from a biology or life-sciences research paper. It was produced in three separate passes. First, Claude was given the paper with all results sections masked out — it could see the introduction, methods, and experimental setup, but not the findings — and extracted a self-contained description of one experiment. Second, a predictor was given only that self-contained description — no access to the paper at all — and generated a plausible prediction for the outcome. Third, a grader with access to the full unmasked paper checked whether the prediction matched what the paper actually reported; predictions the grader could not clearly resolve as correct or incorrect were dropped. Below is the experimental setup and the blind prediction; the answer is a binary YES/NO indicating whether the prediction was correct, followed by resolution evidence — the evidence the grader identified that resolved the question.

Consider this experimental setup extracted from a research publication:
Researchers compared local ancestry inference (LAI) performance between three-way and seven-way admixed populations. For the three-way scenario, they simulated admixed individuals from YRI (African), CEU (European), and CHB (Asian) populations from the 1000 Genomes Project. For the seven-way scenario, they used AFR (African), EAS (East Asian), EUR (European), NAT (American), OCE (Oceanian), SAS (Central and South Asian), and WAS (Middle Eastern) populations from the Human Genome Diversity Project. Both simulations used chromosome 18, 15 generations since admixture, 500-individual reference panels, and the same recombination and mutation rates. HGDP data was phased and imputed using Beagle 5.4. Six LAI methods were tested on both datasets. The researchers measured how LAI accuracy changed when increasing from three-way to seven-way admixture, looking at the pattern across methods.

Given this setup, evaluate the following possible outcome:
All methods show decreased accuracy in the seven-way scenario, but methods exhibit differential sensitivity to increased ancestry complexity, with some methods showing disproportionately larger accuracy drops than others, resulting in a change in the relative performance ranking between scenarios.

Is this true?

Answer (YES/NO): YES